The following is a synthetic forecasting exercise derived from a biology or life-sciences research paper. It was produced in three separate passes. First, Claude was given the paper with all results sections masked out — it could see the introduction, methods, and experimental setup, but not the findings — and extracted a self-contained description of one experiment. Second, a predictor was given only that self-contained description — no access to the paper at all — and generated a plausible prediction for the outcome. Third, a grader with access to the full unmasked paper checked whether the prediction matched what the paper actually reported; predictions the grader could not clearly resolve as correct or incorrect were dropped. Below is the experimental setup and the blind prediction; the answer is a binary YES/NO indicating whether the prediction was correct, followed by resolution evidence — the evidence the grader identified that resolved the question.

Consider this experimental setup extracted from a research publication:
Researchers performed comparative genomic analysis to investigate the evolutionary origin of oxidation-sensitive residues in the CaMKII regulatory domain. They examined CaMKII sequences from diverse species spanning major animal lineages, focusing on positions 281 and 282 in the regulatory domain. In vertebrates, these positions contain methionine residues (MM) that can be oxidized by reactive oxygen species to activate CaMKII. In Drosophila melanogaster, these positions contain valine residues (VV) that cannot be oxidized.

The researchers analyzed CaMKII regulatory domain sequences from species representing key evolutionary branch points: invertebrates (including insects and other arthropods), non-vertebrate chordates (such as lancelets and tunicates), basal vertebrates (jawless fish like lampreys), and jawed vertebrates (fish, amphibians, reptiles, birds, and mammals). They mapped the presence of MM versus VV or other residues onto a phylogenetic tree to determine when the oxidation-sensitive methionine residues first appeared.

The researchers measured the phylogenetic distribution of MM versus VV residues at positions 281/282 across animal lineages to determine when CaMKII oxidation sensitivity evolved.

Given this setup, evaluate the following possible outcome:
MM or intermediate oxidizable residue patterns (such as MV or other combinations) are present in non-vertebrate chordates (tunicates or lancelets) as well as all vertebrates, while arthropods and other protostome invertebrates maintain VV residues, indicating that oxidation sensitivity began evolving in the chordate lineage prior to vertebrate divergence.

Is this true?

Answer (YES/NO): NO